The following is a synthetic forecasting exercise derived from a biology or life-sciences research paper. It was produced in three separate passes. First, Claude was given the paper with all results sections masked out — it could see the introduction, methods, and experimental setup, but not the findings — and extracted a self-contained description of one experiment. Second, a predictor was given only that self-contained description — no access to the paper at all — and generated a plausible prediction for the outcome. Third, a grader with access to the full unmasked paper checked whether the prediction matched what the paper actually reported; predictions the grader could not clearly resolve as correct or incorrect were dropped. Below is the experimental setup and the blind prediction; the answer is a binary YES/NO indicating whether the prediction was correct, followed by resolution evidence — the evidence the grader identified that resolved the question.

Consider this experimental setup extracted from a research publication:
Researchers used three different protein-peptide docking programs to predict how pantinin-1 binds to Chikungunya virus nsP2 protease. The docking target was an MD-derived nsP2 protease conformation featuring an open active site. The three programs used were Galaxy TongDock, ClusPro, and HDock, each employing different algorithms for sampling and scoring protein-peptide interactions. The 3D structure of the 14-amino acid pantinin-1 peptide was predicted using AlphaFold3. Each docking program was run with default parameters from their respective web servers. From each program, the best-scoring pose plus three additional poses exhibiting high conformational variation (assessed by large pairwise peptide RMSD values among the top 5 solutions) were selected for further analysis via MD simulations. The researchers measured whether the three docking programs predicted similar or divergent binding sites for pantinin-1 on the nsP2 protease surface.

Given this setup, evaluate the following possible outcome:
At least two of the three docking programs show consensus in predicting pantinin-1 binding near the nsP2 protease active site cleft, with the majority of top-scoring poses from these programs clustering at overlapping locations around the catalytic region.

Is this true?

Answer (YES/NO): YES